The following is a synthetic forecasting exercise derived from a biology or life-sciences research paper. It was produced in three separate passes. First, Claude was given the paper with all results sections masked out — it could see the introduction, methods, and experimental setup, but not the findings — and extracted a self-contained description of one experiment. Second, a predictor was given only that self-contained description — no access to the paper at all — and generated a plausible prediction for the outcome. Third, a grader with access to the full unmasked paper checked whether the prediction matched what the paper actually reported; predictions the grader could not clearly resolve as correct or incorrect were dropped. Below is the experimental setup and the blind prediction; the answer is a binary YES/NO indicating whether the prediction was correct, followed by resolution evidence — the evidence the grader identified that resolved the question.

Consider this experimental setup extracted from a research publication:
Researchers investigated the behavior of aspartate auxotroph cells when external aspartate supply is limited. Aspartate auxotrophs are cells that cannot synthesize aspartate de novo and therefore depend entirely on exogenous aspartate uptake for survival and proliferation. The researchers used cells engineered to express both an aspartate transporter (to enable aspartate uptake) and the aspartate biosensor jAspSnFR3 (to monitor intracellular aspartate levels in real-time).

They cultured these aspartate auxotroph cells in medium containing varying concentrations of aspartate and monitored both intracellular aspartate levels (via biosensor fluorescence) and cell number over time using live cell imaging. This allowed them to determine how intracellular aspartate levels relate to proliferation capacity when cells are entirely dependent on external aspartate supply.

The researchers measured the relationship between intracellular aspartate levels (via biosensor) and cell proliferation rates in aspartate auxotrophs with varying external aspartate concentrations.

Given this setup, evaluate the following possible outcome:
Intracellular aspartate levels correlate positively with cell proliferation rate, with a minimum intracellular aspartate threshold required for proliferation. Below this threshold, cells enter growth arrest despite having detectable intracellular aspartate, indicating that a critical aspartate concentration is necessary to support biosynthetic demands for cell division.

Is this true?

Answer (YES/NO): NO